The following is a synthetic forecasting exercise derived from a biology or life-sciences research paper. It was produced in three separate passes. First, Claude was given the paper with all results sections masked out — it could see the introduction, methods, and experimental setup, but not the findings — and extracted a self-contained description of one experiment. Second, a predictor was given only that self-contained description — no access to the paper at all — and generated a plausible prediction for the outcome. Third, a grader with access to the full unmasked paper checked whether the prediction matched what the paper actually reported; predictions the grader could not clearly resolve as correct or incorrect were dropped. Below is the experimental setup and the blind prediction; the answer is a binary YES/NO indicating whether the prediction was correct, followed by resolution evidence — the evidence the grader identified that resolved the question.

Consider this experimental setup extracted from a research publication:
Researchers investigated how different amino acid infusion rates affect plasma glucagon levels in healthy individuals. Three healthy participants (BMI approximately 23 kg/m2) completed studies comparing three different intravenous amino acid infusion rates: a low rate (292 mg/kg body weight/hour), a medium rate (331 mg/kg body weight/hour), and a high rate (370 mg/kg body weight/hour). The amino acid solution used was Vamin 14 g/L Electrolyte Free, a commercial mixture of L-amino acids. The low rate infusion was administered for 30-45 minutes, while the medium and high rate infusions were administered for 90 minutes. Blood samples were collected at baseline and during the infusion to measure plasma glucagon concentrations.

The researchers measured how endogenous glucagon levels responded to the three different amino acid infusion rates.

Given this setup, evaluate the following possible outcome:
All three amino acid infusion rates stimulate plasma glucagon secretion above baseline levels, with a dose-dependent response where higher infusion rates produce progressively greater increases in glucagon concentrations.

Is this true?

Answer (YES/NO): NO